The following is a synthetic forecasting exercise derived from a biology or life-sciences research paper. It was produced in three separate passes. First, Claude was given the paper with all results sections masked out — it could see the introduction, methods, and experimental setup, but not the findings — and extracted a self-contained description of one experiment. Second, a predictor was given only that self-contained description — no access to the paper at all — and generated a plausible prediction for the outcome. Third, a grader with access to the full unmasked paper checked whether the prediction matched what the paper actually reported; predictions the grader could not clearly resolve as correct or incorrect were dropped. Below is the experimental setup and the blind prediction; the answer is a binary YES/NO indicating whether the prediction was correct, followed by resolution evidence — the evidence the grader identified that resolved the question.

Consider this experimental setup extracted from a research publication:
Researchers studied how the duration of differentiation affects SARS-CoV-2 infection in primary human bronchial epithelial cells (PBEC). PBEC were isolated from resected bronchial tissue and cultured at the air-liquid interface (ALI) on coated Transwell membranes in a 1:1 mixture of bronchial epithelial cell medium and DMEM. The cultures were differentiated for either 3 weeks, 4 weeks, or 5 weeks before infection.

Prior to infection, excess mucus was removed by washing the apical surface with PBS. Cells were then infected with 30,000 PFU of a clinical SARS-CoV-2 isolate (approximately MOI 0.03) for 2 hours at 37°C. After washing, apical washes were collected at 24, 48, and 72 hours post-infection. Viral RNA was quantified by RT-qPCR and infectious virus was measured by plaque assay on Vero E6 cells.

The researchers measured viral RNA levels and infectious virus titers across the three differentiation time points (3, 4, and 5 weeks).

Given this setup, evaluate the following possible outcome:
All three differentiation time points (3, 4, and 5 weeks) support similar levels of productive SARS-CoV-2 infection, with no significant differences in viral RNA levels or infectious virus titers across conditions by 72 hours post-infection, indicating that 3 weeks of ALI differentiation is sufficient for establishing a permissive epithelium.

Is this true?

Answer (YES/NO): NO